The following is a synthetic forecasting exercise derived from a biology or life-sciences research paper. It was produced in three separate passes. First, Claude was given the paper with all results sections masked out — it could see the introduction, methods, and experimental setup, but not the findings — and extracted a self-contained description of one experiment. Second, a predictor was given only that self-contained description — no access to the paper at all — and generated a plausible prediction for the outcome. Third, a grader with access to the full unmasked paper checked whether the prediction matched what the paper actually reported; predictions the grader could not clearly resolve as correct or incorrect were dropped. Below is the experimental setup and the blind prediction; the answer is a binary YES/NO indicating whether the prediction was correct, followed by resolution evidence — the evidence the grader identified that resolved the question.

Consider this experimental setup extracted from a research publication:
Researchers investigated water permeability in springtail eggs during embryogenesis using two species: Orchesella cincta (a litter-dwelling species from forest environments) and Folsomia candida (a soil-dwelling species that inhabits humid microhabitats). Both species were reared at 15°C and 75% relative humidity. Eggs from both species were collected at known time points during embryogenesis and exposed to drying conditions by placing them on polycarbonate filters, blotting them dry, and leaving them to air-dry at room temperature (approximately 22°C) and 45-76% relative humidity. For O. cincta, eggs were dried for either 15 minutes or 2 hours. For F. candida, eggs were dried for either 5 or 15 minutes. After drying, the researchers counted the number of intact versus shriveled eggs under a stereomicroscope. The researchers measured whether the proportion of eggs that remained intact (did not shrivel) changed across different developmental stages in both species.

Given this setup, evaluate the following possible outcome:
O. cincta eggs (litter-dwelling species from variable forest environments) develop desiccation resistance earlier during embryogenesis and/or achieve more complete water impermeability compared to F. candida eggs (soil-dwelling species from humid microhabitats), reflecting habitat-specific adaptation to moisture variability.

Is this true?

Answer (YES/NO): YES